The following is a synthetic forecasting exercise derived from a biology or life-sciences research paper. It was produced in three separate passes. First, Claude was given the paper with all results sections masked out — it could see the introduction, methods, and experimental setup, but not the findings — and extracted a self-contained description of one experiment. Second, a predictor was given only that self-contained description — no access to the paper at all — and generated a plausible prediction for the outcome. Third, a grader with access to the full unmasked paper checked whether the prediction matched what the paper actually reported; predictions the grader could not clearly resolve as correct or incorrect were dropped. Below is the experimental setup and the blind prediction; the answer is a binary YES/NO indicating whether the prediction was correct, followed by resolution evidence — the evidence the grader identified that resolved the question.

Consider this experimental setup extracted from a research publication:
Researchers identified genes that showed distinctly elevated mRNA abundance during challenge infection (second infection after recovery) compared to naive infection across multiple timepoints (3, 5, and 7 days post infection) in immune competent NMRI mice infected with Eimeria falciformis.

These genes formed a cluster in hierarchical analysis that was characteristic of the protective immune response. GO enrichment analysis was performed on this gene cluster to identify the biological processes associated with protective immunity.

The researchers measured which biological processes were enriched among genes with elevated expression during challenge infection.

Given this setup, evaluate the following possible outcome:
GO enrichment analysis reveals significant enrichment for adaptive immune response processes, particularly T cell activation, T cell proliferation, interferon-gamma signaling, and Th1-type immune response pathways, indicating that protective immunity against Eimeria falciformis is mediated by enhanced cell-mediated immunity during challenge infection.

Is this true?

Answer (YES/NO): NO